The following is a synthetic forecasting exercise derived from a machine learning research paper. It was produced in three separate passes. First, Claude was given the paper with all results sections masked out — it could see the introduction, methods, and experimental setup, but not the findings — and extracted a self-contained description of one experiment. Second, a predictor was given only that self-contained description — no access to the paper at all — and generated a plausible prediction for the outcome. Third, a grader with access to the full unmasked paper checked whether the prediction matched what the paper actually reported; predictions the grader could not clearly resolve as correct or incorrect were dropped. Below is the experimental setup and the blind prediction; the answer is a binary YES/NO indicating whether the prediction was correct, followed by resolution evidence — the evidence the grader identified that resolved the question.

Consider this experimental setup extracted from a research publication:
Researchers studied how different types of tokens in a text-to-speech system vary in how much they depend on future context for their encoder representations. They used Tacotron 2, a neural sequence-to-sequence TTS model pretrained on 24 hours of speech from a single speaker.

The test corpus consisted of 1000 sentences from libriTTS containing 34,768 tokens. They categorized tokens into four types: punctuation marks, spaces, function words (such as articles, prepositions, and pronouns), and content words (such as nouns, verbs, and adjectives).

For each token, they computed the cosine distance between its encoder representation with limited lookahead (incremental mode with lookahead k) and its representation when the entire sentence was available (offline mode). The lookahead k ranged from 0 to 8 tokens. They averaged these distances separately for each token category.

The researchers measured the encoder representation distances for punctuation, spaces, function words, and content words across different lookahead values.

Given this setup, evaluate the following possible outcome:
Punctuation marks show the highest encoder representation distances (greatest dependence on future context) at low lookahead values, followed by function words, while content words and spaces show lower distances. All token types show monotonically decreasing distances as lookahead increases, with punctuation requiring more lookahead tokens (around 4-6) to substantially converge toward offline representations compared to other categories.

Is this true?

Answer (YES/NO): NO